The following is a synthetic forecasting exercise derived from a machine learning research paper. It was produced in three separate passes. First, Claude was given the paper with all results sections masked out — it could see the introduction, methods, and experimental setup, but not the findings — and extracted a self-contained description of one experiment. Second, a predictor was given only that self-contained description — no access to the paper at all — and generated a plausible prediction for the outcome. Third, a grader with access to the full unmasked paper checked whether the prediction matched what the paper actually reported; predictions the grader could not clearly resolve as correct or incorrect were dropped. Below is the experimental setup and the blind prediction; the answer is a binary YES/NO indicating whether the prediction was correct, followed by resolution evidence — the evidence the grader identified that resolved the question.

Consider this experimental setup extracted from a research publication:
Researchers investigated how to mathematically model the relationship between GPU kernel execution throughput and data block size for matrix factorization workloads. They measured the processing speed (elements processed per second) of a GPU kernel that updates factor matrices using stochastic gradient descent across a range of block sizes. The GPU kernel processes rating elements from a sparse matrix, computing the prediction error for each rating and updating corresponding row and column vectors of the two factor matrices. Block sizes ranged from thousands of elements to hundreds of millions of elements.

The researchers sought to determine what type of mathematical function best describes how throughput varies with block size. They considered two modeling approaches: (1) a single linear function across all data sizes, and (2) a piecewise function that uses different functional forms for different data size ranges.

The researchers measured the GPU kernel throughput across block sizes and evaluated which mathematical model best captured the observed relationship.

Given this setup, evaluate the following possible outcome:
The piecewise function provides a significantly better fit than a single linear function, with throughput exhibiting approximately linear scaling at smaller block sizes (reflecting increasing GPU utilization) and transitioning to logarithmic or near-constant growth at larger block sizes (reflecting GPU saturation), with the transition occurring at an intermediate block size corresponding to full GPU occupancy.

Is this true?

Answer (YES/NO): NO